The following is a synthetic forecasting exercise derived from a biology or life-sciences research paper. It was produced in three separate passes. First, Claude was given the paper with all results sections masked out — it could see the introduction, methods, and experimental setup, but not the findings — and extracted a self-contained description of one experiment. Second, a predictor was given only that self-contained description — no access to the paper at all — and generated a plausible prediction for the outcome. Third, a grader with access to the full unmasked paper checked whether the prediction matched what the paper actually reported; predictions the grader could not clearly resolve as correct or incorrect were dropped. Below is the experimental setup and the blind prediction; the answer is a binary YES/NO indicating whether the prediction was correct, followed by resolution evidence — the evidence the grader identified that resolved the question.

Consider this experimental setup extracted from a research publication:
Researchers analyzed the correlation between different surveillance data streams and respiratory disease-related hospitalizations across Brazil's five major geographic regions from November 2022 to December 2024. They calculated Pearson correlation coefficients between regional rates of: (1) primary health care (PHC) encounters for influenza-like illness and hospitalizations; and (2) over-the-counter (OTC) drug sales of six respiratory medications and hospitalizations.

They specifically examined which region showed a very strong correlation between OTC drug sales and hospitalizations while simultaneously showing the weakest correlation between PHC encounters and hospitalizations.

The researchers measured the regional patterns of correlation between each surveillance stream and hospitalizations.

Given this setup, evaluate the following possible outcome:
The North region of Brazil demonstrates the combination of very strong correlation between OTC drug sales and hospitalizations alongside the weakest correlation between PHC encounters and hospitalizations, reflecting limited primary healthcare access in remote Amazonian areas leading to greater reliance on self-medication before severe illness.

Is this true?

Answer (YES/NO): YES